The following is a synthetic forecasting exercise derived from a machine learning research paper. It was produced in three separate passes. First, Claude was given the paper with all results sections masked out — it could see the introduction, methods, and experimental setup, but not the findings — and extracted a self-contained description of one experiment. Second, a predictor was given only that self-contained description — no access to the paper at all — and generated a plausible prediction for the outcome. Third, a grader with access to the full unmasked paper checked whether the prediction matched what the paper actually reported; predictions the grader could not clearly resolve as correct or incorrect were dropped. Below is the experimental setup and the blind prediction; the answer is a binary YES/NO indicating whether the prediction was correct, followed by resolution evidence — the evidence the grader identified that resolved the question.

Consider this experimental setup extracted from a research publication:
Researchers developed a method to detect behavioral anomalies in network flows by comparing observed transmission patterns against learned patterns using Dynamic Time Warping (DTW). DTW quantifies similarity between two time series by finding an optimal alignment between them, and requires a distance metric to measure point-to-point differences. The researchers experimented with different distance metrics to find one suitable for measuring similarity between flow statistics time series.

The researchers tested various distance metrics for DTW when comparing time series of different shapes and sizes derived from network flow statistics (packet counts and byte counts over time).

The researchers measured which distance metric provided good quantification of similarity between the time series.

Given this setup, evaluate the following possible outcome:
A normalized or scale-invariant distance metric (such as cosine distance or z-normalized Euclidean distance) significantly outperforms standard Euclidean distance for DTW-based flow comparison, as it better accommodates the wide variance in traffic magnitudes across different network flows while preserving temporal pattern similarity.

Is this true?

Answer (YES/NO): NO